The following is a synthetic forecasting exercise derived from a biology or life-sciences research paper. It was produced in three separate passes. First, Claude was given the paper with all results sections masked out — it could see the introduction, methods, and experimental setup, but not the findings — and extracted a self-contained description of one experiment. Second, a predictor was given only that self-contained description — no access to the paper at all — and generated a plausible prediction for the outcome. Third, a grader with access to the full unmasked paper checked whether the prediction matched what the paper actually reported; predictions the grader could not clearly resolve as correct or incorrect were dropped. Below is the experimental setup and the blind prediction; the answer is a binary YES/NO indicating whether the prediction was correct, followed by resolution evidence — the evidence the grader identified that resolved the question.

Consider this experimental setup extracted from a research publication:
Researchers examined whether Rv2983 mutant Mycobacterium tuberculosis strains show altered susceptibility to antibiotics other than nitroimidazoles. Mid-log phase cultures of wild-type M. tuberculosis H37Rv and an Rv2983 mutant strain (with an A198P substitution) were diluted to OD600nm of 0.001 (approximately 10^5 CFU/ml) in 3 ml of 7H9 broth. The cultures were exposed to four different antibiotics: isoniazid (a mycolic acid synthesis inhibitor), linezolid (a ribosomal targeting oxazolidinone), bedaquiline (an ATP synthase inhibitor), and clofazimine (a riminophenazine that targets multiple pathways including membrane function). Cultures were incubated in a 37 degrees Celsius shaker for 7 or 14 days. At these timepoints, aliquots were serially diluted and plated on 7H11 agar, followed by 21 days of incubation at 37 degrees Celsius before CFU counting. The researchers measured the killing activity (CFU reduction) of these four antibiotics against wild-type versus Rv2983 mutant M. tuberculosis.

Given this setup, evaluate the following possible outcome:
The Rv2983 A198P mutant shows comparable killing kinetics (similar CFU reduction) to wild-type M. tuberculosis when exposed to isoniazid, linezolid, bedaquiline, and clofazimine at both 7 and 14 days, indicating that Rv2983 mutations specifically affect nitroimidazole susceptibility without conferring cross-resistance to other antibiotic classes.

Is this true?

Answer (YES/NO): NO